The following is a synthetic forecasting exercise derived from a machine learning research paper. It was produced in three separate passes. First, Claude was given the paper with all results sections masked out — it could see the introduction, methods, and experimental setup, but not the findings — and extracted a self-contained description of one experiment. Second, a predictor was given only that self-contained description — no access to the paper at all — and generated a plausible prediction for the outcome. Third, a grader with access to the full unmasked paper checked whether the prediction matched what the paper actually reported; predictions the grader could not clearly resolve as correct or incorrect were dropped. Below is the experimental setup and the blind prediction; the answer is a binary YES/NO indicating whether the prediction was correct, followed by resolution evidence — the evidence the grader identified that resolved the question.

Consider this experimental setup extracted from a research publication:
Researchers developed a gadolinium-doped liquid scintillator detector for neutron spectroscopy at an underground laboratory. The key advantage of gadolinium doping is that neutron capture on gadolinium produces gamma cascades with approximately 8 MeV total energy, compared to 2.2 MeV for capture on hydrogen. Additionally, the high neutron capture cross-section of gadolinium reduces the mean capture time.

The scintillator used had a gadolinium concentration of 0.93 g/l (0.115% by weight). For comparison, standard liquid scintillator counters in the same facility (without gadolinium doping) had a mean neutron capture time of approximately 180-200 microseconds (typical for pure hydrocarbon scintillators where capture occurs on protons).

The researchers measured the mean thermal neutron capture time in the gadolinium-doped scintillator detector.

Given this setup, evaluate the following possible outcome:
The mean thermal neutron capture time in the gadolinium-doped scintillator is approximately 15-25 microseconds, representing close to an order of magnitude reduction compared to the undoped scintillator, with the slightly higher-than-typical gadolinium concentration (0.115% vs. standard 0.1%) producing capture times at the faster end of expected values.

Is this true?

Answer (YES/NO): NO